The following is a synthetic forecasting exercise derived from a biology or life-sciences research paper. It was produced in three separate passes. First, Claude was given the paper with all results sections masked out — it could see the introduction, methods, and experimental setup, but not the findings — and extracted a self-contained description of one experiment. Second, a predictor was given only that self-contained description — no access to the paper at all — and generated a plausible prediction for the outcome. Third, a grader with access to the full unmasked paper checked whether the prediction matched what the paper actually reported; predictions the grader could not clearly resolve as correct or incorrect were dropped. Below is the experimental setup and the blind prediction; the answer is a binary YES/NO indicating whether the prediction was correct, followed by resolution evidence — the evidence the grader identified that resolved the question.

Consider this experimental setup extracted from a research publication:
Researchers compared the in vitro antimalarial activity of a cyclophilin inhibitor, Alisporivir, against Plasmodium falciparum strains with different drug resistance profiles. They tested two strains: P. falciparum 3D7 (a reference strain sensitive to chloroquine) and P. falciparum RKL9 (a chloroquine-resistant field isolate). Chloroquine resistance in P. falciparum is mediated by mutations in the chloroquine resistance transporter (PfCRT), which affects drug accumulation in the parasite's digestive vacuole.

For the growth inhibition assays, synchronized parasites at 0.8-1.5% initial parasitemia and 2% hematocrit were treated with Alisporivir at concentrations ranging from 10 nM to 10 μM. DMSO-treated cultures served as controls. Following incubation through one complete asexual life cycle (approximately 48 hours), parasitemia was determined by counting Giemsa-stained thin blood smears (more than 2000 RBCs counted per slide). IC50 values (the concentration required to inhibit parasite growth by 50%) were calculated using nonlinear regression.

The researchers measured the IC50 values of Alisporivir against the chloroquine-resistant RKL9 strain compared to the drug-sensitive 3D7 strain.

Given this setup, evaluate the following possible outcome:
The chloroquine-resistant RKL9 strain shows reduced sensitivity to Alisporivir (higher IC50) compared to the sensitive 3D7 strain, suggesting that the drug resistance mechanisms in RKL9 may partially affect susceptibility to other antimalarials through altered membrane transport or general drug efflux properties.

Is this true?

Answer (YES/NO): YES